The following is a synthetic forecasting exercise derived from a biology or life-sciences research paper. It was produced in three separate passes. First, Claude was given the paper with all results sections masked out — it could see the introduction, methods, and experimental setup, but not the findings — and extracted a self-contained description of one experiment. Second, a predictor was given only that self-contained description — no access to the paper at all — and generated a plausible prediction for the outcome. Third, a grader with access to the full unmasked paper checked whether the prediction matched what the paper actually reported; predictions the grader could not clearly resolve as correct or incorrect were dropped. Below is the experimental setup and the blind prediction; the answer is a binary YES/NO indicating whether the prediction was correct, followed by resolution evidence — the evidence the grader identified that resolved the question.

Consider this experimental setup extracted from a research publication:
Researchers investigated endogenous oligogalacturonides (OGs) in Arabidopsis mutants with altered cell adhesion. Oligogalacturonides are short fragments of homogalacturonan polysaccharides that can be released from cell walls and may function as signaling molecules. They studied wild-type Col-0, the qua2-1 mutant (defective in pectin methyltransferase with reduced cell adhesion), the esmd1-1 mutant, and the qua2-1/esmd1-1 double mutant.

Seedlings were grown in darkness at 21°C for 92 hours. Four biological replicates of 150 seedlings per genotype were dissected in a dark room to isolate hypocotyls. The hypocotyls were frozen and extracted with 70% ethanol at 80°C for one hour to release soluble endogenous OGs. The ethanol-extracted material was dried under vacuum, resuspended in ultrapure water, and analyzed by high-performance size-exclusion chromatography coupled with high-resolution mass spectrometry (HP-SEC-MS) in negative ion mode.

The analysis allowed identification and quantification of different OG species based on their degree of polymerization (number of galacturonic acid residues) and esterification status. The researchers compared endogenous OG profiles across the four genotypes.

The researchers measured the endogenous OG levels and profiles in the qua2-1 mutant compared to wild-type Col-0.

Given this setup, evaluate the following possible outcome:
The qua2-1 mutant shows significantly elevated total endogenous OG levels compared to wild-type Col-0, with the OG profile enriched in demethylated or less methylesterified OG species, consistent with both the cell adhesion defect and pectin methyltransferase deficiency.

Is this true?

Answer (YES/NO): NO